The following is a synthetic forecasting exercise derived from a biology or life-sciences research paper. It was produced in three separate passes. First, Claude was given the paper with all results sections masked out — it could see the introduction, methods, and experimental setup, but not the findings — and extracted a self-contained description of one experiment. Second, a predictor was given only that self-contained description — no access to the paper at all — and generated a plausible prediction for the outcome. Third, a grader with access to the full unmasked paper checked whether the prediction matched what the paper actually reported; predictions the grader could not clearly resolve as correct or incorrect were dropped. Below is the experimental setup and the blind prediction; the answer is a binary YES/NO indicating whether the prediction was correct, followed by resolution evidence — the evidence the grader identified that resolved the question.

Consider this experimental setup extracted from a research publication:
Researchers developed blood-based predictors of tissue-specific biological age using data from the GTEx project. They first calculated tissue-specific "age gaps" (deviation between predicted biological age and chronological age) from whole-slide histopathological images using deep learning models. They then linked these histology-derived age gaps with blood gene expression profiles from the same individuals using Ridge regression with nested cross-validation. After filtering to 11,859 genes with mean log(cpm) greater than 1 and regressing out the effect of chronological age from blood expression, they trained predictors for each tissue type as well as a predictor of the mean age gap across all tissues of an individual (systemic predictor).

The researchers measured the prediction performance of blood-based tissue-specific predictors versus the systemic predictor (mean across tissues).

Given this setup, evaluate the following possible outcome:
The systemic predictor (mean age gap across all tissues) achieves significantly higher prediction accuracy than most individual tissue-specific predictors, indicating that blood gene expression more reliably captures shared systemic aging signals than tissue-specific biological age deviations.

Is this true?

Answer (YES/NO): YES